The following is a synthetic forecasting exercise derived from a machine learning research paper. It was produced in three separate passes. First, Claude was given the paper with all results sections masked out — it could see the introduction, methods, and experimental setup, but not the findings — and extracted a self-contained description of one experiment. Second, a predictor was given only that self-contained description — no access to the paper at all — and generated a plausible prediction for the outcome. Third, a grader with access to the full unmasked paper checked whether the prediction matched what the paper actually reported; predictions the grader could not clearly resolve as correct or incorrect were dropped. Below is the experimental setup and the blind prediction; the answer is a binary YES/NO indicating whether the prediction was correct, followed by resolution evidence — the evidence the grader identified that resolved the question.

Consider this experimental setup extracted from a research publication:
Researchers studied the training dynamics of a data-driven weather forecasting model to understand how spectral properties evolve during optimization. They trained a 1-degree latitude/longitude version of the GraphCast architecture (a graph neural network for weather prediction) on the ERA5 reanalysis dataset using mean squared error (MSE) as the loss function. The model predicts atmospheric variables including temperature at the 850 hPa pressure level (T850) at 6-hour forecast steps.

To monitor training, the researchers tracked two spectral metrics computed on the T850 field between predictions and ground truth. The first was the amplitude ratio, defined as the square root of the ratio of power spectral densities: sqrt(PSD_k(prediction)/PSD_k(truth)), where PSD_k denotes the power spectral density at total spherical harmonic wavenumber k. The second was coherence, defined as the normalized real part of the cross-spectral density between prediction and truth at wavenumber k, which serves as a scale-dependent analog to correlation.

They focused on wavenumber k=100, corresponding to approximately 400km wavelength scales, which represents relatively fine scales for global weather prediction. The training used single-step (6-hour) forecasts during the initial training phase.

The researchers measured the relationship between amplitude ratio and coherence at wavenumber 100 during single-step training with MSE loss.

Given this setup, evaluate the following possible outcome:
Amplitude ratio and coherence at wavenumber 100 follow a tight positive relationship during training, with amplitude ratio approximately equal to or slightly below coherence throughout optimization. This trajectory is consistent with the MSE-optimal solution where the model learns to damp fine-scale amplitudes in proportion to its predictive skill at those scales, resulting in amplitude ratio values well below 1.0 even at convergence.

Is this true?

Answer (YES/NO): YES